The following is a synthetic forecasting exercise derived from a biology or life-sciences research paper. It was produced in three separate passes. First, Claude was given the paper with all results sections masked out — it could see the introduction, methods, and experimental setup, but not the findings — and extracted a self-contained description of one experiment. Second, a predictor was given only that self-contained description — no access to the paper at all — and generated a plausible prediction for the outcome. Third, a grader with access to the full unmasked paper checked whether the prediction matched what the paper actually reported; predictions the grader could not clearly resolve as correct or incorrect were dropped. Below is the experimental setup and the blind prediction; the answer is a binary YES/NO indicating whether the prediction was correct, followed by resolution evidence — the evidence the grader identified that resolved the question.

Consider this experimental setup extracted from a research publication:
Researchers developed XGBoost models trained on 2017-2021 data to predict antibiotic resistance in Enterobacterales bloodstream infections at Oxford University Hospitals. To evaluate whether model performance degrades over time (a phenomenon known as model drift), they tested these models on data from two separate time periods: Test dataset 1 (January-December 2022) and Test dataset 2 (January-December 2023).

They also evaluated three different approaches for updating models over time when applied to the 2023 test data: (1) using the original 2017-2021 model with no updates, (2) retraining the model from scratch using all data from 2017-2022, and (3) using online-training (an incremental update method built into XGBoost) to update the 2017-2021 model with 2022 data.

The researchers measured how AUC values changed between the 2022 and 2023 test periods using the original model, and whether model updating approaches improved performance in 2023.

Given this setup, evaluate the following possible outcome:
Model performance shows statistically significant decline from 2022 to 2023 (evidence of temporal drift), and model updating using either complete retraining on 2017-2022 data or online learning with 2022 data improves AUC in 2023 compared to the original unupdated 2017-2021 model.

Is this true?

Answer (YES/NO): NO